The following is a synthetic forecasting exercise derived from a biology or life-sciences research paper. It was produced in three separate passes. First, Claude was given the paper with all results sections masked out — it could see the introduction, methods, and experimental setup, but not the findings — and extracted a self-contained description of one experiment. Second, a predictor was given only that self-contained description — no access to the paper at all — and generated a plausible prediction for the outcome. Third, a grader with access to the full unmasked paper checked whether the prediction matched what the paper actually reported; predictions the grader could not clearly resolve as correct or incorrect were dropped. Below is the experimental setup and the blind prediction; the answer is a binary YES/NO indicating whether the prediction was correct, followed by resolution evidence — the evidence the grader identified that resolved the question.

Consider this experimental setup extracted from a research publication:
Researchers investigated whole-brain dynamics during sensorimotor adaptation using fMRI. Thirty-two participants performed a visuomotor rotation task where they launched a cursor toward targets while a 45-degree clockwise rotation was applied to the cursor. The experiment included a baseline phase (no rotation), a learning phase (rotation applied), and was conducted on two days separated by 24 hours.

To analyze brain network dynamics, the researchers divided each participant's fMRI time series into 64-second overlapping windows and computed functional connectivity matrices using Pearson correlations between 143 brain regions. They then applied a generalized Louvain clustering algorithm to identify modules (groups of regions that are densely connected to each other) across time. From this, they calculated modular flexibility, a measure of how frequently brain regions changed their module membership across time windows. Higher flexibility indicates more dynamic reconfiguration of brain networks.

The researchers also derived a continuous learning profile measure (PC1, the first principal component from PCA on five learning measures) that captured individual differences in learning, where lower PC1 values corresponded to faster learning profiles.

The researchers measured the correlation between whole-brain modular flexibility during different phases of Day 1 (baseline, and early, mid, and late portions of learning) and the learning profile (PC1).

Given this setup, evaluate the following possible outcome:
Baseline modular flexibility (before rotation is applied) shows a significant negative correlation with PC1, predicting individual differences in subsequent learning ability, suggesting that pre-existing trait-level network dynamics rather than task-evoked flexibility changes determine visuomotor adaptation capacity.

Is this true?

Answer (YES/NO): NO